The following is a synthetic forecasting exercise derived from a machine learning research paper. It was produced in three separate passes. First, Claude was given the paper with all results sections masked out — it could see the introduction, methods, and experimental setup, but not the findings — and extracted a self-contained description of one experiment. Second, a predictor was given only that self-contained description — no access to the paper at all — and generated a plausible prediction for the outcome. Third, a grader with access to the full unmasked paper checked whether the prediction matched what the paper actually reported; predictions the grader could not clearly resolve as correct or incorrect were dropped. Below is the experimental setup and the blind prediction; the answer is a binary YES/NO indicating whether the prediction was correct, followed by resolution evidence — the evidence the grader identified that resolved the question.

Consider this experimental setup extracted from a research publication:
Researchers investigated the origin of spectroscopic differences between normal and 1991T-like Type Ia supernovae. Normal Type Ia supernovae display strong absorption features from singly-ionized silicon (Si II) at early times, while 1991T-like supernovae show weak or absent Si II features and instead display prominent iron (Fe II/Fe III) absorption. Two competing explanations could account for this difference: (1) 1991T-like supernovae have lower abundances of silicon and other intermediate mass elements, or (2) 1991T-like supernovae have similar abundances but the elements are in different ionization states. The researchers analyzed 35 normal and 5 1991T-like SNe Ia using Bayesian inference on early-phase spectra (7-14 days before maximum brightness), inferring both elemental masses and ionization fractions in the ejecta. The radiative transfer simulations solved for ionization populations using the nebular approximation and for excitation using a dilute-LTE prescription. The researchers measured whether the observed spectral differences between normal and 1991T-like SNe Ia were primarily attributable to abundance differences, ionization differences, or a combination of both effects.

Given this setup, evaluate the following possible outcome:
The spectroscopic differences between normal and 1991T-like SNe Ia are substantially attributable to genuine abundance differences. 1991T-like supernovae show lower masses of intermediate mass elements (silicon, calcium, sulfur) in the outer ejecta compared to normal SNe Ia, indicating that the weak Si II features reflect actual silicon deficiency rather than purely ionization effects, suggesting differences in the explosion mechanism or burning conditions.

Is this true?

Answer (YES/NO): NO